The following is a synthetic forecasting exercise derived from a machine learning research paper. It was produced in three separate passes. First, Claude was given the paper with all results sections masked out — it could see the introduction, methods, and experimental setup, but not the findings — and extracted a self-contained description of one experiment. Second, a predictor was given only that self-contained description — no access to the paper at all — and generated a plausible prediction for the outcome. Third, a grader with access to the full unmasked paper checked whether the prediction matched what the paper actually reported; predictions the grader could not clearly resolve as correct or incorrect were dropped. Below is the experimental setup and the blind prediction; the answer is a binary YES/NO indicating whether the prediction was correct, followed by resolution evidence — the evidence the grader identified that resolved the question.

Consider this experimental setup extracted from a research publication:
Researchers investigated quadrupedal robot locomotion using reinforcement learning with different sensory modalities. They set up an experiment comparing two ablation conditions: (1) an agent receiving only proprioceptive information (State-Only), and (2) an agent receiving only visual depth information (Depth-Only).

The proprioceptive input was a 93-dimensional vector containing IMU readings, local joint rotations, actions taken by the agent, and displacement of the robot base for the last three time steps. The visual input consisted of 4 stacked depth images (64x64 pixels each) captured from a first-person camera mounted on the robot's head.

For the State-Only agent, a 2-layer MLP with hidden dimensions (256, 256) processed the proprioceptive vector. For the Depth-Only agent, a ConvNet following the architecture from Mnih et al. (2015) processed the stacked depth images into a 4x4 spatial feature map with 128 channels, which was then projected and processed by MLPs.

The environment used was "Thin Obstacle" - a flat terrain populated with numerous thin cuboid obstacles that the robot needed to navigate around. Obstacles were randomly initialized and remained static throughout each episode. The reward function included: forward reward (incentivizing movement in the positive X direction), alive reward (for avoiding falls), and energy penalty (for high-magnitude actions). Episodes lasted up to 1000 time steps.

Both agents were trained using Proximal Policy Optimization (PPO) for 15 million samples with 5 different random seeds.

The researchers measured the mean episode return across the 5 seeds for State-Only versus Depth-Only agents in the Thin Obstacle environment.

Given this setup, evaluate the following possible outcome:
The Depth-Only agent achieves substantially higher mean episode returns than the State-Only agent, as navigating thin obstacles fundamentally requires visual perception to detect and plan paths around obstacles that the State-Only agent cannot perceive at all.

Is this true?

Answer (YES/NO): NO